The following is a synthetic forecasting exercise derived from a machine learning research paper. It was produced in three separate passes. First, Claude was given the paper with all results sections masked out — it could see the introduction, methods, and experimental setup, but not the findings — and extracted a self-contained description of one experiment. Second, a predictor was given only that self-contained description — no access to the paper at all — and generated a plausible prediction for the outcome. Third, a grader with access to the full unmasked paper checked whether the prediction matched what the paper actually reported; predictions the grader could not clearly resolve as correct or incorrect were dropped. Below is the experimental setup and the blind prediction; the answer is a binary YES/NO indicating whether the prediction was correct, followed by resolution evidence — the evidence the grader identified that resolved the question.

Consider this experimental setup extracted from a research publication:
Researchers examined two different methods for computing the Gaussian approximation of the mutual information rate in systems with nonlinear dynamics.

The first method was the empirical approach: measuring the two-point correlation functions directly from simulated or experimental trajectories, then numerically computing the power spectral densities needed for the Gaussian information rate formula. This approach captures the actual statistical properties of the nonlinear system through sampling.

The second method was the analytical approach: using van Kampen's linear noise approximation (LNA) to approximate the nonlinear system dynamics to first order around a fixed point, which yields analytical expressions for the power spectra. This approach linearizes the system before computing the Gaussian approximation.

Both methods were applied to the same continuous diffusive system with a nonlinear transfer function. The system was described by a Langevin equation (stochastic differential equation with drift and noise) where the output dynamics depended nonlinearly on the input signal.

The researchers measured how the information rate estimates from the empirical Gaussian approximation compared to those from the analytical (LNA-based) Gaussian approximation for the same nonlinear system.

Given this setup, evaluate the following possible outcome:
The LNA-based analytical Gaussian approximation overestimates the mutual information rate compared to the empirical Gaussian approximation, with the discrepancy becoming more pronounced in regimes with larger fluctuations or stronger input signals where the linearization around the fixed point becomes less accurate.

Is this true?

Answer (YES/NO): NO